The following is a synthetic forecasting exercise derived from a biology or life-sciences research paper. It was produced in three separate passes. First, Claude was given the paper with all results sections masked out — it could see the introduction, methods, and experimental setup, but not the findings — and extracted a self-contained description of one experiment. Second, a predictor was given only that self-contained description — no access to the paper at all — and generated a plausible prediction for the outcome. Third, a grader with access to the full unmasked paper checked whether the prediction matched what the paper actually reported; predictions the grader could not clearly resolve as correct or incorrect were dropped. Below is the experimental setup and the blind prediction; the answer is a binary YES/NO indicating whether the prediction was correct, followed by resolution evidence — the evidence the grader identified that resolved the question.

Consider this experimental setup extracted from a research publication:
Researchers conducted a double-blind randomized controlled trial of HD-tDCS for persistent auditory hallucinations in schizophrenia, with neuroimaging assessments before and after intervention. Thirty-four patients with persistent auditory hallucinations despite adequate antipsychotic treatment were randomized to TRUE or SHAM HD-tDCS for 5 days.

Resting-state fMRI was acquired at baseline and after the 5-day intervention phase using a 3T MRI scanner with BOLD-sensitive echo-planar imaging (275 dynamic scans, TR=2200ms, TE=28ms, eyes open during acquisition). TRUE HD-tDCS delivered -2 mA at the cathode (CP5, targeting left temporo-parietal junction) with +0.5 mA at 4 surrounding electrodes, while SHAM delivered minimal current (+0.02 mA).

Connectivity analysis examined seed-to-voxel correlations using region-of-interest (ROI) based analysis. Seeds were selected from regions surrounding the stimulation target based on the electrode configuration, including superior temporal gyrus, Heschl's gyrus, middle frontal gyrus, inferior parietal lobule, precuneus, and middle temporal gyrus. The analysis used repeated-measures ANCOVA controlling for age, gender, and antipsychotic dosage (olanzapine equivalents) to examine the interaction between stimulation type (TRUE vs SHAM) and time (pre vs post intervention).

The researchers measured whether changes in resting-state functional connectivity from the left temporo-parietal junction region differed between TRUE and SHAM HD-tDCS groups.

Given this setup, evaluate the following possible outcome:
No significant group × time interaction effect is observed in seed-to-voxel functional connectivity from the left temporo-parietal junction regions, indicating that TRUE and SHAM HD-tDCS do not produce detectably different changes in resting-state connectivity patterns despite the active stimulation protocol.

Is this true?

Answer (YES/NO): NO